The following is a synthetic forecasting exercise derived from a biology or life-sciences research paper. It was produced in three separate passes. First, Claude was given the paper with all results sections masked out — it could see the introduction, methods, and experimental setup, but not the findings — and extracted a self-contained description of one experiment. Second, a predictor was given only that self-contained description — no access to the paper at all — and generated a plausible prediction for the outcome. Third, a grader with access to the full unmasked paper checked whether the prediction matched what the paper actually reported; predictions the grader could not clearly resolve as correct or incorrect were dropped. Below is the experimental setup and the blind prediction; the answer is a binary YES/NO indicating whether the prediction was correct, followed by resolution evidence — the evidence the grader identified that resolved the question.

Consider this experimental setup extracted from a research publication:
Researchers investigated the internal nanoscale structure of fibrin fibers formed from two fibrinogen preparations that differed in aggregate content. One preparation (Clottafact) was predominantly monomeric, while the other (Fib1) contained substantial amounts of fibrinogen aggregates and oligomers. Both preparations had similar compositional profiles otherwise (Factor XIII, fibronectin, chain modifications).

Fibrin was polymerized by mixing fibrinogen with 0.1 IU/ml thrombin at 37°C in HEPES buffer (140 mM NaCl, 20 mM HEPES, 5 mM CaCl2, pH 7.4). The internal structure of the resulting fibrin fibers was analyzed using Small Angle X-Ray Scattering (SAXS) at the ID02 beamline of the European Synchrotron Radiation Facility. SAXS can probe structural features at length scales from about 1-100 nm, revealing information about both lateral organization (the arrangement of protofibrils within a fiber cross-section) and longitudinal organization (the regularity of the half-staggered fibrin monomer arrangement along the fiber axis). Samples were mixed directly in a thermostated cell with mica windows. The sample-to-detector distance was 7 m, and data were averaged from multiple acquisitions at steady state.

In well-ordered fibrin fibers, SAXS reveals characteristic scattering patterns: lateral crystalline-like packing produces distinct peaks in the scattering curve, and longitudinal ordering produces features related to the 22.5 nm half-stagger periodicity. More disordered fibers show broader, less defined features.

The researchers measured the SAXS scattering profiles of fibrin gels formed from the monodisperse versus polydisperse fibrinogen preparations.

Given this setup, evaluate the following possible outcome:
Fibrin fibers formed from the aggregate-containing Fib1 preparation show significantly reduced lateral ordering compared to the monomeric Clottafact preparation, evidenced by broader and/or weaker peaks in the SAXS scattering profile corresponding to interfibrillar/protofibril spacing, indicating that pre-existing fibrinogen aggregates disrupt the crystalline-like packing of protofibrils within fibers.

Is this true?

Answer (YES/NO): YES